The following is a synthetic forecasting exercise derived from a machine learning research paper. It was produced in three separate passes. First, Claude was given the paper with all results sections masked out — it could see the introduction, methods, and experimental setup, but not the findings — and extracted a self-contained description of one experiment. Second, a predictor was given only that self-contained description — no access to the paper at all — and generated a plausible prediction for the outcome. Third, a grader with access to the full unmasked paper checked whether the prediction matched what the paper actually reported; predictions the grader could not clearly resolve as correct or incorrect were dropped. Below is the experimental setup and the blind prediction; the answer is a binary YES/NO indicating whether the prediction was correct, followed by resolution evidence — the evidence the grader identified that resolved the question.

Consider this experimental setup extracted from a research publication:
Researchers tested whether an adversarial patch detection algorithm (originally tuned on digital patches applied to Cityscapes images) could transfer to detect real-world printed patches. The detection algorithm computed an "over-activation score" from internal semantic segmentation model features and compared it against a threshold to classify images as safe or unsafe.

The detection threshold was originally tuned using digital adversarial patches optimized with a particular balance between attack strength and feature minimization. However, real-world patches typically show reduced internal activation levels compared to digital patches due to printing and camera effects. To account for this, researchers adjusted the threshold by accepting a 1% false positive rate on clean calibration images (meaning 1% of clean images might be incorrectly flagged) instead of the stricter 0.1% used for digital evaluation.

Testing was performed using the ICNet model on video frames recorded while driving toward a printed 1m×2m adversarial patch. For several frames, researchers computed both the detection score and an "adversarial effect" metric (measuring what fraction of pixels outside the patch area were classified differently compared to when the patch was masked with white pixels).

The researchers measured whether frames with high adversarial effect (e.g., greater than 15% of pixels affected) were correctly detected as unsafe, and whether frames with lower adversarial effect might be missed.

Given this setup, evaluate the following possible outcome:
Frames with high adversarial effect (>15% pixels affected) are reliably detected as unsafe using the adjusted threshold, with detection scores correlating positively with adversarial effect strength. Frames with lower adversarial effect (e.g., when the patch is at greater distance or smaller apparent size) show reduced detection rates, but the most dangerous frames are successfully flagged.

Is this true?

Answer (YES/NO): NO